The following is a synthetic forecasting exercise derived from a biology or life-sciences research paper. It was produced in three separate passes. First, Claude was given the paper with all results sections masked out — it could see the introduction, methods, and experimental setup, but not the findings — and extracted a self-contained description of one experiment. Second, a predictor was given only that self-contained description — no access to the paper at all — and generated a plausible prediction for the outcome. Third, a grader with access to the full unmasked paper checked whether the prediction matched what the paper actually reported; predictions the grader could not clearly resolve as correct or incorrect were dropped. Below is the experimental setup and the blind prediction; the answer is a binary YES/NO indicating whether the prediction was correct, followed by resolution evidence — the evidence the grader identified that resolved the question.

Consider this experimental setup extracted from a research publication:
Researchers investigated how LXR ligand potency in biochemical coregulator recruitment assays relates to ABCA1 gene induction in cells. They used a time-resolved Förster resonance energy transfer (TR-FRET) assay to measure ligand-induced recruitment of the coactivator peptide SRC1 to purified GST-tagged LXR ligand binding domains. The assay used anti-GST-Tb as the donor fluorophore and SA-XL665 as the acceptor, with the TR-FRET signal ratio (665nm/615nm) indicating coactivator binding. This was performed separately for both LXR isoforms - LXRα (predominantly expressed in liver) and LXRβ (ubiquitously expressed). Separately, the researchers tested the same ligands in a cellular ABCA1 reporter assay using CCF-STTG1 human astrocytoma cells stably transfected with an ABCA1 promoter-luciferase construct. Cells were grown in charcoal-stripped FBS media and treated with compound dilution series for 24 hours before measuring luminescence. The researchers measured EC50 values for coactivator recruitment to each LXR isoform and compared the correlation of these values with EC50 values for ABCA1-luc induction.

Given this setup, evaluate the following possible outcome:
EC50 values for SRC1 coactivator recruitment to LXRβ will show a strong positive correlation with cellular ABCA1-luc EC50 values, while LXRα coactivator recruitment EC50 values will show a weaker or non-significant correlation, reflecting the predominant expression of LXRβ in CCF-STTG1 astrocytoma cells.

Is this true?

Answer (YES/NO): YES